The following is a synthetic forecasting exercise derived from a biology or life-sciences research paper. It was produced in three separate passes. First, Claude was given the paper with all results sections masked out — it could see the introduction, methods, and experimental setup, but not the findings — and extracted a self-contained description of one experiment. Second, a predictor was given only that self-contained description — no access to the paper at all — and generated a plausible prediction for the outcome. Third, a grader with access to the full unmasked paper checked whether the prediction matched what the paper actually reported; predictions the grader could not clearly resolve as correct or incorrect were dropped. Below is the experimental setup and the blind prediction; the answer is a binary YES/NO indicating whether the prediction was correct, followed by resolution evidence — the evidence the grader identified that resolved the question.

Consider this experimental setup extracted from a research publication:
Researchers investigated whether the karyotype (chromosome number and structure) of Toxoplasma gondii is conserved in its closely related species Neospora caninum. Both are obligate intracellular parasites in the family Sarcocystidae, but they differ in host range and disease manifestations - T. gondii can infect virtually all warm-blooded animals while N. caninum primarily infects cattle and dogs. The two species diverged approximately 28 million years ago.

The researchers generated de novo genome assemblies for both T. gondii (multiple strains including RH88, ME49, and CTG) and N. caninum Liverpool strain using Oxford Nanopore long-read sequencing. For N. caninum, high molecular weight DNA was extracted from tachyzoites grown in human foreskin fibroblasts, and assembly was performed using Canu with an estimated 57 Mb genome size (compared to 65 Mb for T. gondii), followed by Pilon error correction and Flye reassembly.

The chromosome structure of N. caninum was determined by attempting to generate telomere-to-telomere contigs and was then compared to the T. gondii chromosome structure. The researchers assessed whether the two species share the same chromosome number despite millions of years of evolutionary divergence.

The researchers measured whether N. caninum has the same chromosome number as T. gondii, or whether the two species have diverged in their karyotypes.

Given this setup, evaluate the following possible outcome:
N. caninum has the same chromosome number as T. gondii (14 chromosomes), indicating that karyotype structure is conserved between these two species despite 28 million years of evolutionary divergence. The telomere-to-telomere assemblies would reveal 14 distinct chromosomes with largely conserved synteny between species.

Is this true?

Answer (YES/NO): NO